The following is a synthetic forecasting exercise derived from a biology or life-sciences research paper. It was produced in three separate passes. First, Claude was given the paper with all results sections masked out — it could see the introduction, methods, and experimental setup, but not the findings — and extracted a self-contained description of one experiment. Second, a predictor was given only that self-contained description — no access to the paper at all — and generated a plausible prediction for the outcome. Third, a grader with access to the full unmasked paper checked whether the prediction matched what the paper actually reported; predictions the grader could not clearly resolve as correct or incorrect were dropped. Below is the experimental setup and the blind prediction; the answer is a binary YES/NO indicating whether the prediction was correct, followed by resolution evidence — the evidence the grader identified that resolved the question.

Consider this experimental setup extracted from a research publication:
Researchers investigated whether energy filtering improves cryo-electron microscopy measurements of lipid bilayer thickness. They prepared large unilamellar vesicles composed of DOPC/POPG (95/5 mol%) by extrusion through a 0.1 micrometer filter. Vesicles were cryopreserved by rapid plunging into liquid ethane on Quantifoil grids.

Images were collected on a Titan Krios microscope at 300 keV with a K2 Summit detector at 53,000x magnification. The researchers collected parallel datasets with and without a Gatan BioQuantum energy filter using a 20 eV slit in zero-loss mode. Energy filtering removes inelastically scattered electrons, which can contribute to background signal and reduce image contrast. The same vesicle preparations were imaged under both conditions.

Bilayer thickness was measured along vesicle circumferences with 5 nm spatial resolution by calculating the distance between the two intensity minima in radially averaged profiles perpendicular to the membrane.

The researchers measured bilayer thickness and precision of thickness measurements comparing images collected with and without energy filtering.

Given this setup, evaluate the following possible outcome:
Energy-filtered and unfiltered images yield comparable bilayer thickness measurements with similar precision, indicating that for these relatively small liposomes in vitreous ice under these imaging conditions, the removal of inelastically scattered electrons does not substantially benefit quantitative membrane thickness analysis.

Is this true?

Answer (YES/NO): YES